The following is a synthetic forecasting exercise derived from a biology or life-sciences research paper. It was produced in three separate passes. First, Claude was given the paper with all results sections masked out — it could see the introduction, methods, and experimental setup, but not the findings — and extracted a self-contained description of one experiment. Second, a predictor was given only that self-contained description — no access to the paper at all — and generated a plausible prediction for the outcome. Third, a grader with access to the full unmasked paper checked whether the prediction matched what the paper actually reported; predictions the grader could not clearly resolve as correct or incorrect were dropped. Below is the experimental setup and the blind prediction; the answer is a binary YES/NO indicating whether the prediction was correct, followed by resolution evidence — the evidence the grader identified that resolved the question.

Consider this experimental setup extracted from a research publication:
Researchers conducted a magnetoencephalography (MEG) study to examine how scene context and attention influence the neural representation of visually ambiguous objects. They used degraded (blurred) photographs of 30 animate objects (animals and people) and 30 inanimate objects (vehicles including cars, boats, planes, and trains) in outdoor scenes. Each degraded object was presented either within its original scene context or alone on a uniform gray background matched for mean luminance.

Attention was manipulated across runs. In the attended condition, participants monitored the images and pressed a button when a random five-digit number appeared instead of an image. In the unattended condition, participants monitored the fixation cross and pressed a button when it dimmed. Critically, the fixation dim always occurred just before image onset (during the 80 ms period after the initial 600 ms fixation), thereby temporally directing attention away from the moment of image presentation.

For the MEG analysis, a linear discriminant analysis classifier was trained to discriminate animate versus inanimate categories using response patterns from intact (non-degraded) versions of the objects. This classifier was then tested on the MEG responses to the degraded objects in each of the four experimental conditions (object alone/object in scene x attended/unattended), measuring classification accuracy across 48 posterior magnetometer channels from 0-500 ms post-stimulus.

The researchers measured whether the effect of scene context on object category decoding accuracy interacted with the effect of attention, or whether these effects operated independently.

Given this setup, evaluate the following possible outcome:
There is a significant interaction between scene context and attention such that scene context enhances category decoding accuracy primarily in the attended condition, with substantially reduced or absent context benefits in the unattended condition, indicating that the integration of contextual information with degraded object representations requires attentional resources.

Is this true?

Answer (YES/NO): NO